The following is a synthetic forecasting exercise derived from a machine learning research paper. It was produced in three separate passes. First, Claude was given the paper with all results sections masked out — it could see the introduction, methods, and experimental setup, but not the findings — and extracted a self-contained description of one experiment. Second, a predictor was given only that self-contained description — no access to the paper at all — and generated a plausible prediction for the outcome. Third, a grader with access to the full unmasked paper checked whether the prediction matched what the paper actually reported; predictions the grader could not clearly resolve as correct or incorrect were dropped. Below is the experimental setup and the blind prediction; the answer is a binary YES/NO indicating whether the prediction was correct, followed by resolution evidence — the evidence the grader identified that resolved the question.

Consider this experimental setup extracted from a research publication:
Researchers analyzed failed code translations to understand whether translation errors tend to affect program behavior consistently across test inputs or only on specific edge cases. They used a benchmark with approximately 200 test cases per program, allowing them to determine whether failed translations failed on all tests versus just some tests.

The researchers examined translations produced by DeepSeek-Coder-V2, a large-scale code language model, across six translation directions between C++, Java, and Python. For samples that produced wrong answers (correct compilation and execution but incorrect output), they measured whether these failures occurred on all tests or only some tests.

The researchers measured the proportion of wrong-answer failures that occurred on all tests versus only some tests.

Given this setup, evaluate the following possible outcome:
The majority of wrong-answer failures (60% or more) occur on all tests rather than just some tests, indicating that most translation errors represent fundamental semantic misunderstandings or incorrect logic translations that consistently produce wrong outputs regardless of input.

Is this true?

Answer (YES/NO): YES